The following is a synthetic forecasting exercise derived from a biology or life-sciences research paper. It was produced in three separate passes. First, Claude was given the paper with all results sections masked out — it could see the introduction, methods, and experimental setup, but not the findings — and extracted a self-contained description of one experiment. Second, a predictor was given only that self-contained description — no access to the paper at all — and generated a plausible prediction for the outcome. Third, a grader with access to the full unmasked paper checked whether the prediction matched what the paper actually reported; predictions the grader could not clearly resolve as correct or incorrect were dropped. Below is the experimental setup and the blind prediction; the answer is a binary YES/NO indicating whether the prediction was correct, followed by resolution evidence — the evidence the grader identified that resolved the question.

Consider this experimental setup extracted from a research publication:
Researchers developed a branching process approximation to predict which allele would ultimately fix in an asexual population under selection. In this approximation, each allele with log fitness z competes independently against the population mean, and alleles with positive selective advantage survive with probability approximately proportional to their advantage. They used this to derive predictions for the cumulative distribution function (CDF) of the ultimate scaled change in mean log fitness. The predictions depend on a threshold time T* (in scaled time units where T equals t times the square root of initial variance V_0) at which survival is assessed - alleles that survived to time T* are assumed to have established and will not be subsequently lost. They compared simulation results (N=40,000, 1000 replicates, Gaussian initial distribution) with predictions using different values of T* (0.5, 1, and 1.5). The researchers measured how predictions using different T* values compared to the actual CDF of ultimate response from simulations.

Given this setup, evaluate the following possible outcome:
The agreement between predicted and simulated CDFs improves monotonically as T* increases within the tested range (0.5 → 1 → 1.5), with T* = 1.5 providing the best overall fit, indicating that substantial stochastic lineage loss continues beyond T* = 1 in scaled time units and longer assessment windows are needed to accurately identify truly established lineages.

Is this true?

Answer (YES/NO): NO